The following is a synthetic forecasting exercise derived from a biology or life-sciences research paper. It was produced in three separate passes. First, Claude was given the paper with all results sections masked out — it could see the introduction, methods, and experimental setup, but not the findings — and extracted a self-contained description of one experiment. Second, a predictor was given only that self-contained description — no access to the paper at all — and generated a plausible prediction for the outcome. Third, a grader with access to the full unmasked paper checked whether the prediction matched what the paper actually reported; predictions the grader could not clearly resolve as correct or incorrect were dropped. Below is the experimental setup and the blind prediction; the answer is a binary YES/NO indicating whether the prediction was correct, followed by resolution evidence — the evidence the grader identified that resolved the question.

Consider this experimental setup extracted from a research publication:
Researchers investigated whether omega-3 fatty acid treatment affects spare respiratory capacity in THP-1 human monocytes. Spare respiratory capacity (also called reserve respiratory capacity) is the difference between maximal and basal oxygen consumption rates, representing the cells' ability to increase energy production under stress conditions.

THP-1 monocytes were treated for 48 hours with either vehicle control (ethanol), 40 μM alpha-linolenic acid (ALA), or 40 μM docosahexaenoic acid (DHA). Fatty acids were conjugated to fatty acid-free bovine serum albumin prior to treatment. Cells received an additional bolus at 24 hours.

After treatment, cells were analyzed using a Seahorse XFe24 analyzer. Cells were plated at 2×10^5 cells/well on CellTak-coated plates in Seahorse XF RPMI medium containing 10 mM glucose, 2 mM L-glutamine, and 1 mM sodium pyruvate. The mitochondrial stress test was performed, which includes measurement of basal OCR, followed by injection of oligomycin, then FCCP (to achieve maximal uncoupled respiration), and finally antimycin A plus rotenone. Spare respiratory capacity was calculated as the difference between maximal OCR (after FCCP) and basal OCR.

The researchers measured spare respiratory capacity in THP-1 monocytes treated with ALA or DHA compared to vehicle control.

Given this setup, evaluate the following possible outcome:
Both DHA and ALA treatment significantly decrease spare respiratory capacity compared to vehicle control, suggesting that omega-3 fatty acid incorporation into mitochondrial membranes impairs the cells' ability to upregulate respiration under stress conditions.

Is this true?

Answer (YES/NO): YES